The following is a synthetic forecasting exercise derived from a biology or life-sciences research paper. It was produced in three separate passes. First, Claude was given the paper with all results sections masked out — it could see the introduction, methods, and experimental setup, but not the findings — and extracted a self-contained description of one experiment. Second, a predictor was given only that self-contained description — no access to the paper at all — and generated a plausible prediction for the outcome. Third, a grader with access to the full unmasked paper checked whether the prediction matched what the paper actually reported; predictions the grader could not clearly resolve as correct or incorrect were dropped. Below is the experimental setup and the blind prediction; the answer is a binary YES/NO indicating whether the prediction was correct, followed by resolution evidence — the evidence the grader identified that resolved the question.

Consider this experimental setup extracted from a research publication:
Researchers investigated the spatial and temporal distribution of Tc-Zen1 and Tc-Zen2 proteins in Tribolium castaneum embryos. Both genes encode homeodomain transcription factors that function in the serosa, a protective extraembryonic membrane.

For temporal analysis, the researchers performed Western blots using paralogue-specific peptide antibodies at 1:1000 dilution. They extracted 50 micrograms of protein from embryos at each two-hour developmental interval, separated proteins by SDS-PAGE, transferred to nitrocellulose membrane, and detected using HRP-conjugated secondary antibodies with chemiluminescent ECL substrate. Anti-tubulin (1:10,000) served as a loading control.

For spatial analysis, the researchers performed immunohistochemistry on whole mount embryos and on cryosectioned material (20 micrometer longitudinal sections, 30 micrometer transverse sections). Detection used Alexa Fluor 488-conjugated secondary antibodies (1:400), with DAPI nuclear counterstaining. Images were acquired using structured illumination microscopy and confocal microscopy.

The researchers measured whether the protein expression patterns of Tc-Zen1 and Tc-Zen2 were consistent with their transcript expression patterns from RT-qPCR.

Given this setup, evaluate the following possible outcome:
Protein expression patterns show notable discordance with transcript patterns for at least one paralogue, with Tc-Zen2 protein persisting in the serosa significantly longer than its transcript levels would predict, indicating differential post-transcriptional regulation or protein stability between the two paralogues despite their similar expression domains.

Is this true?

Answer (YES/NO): YES